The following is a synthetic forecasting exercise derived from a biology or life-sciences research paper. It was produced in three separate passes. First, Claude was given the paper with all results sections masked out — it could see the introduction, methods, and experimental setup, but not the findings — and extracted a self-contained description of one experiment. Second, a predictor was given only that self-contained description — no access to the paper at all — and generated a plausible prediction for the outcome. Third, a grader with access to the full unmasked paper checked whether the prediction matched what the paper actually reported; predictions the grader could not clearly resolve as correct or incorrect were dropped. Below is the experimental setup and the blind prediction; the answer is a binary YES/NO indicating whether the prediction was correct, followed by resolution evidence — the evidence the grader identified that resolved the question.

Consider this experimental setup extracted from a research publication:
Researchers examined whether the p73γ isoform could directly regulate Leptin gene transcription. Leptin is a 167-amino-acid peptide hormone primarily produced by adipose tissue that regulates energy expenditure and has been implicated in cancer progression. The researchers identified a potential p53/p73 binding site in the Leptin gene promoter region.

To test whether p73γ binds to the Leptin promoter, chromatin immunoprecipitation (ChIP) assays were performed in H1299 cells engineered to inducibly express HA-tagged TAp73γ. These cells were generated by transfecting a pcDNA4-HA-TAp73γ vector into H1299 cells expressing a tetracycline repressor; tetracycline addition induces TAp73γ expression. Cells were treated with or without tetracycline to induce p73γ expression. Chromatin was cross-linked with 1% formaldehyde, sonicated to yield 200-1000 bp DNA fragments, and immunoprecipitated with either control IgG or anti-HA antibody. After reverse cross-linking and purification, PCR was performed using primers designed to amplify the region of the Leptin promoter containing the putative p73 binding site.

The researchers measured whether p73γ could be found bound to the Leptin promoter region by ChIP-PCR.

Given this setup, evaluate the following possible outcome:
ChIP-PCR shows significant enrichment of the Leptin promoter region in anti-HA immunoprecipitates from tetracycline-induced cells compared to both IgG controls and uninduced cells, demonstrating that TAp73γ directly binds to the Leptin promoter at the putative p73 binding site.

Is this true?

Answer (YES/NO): YES